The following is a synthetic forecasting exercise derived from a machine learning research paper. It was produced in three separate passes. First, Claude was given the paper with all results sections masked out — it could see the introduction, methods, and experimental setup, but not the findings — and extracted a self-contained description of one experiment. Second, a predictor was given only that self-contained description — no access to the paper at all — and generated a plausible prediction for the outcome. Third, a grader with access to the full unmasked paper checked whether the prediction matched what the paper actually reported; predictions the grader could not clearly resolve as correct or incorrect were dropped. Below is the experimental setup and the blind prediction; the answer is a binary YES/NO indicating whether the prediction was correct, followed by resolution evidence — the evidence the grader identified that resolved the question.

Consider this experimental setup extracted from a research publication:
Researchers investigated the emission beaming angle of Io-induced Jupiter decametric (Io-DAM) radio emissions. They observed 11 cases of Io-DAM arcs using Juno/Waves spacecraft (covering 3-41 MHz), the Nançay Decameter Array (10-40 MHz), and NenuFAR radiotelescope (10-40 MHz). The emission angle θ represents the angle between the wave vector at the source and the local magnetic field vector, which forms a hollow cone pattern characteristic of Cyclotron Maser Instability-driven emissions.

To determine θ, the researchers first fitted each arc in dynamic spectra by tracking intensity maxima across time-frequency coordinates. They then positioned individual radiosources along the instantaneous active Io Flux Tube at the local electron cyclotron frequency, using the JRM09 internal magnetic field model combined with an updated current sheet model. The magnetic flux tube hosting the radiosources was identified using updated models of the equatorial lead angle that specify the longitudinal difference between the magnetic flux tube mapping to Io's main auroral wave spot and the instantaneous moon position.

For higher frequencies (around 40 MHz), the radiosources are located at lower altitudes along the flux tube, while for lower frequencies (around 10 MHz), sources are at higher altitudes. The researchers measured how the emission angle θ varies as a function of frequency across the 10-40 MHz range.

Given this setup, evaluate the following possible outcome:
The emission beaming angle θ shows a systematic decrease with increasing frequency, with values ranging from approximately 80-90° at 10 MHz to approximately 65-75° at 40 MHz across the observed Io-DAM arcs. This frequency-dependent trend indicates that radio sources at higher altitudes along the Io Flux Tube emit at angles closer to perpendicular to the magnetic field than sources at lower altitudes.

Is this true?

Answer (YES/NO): NO